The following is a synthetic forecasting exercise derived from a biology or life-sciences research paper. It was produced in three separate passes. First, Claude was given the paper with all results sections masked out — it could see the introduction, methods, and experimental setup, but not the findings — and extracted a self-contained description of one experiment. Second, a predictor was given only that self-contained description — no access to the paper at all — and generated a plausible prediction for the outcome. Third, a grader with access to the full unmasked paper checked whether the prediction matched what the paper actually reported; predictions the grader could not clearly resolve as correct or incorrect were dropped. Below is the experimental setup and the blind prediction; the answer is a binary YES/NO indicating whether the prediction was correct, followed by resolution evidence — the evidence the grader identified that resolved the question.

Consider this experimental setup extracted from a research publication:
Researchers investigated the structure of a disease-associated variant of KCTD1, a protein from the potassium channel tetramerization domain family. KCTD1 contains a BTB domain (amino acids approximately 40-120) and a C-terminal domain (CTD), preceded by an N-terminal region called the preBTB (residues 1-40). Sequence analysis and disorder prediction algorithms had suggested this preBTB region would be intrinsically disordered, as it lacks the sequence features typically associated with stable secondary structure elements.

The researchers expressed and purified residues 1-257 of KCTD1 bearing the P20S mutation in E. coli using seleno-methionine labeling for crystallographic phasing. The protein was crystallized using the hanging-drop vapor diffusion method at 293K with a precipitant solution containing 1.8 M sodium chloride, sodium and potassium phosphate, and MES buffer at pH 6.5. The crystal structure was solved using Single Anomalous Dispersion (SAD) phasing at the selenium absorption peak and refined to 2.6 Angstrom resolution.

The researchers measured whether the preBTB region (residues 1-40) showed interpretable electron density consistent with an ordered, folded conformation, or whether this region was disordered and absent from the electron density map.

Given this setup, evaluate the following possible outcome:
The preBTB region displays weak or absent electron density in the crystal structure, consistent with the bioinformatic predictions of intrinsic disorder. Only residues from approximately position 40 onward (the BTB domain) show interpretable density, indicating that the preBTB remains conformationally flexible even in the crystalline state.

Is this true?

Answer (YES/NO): NO